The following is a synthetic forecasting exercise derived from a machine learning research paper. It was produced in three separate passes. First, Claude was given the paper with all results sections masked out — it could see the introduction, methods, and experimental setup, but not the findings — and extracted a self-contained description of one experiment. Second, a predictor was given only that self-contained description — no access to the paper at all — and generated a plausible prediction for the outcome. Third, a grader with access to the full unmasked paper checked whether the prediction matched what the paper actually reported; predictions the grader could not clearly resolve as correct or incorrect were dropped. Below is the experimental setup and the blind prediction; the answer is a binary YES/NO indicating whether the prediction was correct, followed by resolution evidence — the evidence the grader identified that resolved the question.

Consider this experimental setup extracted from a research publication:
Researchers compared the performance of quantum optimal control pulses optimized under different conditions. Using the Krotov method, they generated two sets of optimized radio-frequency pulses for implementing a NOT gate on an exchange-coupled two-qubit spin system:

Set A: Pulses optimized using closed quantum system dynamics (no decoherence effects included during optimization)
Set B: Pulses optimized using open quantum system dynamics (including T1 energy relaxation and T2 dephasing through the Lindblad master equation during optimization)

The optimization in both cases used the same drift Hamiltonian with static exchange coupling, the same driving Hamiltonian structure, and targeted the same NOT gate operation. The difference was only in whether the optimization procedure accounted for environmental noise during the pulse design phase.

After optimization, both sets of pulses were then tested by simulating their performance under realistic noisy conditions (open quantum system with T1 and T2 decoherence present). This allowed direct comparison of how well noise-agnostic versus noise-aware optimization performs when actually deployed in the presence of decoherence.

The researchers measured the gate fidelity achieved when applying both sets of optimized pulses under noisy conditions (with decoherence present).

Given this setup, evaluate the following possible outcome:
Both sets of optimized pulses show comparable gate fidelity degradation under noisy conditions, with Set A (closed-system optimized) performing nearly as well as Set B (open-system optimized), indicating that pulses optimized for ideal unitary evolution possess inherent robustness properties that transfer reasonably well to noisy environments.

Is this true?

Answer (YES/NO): NO